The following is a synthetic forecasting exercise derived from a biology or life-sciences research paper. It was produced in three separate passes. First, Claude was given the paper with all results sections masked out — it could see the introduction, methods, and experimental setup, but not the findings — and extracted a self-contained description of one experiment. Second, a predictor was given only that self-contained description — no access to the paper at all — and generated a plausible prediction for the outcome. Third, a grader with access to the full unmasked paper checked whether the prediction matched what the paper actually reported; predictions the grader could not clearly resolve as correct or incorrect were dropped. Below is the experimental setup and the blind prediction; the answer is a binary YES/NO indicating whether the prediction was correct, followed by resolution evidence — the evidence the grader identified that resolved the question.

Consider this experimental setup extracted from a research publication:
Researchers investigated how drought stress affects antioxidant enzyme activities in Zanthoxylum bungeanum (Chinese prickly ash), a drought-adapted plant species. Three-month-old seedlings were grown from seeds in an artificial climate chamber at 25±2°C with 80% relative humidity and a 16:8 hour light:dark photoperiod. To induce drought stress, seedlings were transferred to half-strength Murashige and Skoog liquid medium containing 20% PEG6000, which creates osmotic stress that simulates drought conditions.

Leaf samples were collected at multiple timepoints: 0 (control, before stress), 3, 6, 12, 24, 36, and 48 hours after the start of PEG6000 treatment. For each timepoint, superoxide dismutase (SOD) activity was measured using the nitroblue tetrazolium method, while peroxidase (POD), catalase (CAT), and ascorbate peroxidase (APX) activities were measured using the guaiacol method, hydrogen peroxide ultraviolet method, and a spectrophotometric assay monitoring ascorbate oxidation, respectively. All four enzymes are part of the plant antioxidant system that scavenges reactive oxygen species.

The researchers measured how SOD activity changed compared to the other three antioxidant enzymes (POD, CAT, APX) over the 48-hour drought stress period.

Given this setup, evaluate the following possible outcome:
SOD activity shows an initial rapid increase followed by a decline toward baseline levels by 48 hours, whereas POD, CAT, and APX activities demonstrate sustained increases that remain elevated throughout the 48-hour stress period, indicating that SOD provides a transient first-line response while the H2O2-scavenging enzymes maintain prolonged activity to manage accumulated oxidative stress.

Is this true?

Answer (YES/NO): NO